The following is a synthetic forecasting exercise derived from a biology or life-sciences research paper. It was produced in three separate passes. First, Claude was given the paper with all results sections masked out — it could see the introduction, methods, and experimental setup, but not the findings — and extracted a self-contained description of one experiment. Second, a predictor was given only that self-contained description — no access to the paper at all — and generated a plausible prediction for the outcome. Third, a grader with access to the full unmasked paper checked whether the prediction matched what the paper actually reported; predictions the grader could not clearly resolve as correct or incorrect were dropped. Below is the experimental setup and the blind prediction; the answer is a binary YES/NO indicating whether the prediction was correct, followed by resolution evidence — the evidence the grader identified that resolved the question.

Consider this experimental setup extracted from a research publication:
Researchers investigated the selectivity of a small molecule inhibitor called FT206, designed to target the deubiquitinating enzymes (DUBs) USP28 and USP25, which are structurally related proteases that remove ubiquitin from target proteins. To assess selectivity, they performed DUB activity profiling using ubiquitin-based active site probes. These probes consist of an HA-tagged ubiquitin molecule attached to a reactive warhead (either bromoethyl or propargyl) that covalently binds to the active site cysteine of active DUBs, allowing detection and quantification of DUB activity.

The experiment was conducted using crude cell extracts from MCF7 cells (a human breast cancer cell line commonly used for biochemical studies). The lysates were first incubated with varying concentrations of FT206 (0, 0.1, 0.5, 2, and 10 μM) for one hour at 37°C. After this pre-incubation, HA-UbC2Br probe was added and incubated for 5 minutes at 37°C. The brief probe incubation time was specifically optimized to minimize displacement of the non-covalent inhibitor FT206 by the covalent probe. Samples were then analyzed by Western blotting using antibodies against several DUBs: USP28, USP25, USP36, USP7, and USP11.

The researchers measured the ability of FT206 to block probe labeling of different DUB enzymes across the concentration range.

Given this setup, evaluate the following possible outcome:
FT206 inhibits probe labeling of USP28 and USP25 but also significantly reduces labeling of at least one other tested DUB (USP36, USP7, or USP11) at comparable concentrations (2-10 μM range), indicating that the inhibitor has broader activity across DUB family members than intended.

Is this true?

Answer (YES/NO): NO